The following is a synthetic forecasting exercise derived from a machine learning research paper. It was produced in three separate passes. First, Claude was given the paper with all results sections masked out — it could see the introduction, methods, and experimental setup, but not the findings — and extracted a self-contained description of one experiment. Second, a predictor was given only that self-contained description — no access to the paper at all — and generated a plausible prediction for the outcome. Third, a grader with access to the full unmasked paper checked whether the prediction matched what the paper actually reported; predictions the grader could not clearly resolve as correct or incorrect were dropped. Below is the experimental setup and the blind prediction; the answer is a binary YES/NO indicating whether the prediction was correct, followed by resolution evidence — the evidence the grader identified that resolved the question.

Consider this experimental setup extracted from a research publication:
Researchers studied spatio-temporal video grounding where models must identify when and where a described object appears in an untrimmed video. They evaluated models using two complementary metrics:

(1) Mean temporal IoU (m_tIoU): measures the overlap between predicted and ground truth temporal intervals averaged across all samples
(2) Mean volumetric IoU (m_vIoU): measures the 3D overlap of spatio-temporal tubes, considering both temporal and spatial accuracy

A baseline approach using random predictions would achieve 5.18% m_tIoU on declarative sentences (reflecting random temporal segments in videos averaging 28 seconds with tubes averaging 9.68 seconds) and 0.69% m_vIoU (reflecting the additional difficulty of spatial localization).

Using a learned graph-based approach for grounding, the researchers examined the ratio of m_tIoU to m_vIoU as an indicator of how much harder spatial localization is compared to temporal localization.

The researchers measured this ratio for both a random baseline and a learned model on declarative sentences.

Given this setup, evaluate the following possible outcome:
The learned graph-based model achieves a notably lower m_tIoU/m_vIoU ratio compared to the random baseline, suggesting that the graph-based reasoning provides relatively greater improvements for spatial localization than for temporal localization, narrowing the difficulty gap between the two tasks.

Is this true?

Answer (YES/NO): YES